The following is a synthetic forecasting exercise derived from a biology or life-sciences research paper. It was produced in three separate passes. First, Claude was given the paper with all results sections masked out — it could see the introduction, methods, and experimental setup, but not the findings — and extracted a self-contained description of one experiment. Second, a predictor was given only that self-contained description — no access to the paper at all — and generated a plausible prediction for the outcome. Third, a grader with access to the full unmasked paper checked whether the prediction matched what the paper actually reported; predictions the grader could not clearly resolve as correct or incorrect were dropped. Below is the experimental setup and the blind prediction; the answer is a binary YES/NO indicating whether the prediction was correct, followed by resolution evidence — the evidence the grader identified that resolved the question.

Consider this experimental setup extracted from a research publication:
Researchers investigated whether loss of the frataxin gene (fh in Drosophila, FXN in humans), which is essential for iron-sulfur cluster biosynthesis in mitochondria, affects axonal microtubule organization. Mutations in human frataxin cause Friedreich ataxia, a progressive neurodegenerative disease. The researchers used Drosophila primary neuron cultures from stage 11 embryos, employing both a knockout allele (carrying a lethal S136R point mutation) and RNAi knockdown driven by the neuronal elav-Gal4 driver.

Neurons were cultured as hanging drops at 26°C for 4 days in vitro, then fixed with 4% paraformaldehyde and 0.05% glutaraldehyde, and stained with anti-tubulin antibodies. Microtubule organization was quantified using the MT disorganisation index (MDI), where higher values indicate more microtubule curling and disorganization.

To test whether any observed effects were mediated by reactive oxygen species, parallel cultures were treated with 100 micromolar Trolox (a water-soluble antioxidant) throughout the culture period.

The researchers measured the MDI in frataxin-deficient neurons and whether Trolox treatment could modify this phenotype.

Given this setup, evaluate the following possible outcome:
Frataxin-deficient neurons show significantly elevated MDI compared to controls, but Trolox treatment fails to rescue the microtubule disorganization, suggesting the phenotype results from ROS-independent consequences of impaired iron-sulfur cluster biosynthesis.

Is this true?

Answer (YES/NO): NO